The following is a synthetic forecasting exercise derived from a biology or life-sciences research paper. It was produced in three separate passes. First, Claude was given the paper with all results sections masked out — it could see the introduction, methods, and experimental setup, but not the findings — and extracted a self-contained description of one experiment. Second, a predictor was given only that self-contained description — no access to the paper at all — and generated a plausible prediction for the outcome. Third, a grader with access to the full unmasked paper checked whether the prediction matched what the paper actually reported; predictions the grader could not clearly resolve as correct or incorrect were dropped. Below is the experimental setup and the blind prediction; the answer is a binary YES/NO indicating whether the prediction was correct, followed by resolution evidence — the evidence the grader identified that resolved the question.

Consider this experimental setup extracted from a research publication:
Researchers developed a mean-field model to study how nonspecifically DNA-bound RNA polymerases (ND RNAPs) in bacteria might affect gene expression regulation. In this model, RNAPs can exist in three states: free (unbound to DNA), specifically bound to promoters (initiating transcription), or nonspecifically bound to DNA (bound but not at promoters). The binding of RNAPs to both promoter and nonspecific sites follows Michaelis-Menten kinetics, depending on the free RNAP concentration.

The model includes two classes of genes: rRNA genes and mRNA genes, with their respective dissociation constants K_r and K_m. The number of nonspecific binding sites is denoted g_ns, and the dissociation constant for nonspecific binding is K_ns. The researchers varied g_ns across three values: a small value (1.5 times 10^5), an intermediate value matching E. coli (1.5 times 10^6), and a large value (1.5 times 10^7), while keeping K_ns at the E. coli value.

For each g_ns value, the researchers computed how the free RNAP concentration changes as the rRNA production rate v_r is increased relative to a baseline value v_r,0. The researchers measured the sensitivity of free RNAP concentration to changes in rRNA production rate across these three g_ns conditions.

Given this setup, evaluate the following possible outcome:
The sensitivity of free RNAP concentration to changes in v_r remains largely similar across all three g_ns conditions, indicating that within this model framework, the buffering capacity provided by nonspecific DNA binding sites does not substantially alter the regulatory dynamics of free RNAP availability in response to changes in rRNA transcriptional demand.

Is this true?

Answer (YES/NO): NO